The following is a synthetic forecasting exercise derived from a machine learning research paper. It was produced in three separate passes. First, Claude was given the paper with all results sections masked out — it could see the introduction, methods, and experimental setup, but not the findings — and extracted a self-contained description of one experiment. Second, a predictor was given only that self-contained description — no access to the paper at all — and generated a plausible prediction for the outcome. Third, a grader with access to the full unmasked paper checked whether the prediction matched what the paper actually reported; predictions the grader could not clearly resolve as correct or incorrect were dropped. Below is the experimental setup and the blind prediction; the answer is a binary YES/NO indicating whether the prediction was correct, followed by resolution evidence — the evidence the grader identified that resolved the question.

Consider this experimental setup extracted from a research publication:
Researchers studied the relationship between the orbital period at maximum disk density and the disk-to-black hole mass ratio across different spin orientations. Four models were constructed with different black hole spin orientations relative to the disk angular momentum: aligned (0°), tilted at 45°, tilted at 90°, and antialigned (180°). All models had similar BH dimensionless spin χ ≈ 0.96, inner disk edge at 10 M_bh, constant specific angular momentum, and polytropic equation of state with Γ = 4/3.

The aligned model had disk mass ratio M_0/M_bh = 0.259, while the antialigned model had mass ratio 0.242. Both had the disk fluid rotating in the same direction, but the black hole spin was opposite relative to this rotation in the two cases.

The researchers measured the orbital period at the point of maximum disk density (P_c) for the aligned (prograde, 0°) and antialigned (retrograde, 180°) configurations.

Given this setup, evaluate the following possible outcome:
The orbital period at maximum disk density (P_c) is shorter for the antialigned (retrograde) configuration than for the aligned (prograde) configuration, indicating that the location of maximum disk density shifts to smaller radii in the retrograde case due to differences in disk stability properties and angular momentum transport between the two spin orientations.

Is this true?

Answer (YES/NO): NO